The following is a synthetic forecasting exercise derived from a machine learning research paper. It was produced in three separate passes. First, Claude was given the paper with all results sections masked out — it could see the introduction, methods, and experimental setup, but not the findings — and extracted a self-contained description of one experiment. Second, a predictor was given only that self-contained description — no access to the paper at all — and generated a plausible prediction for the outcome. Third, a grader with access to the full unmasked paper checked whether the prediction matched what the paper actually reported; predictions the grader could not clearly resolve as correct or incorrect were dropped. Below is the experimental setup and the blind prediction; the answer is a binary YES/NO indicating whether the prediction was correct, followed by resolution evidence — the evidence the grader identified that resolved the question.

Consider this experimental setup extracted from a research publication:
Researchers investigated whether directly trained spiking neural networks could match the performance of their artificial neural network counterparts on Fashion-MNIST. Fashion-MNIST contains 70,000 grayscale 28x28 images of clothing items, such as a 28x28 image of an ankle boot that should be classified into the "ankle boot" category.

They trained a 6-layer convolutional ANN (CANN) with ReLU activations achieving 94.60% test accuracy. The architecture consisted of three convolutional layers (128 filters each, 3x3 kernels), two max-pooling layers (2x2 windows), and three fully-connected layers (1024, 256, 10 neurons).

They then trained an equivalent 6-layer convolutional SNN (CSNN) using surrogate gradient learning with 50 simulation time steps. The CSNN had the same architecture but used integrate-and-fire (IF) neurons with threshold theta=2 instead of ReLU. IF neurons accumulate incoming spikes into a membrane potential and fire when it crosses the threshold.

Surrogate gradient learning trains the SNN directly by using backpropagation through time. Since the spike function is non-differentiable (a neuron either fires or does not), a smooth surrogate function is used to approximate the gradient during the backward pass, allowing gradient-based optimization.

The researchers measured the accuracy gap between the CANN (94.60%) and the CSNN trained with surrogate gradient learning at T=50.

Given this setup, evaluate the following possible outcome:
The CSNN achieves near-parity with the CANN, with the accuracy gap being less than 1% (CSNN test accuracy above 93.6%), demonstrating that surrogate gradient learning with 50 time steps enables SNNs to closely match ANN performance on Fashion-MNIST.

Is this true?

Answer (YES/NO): YES